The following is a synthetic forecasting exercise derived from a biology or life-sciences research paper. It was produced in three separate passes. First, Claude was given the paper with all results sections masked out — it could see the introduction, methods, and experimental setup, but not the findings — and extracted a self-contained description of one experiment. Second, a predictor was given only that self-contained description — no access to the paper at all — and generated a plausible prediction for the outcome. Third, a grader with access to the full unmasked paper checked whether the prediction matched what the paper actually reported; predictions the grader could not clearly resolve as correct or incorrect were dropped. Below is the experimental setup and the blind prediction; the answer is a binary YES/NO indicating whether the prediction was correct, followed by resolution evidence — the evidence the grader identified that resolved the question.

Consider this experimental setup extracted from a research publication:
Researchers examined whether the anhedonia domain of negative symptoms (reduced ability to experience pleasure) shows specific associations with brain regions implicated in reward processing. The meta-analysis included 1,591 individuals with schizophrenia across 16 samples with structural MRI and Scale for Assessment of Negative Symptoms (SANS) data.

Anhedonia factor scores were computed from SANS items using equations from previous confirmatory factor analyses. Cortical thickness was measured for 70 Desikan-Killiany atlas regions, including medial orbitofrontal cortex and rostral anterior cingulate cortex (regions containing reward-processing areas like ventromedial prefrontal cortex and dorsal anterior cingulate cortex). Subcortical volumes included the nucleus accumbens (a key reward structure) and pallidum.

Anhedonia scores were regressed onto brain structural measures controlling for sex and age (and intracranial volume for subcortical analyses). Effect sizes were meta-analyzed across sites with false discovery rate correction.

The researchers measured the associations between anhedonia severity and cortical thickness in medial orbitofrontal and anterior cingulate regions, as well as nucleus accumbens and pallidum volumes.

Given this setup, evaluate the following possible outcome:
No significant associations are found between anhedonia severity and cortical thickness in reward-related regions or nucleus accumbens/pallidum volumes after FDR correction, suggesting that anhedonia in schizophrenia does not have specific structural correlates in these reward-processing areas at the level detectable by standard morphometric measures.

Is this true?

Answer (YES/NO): YES